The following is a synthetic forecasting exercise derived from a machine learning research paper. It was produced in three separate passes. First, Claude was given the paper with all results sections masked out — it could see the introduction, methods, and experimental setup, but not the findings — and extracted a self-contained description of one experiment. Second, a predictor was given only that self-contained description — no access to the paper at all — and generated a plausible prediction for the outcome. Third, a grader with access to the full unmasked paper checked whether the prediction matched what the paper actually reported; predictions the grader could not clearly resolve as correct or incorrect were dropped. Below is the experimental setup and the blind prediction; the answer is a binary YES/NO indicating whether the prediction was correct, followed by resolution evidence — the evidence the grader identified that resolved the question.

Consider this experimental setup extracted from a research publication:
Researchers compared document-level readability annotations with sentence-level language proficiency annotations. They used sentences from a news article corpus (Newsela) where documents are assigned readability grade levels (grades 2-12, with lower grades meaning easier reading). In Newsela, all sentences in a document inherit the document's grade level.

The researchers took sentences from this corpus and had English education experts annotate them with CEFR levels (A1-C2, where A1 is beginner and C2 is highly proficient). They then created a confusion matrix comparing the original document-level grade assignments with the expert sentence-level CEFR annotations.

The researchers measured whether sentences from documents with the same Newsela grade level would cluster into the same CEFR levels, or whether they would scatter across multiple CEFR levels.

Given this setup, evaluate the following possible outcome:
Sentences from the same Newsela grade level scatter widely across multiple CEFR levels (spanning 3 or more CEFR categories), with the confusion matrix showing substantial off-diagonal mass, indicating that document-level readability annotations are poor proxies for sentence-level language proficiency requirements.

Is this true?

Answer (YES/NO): YES